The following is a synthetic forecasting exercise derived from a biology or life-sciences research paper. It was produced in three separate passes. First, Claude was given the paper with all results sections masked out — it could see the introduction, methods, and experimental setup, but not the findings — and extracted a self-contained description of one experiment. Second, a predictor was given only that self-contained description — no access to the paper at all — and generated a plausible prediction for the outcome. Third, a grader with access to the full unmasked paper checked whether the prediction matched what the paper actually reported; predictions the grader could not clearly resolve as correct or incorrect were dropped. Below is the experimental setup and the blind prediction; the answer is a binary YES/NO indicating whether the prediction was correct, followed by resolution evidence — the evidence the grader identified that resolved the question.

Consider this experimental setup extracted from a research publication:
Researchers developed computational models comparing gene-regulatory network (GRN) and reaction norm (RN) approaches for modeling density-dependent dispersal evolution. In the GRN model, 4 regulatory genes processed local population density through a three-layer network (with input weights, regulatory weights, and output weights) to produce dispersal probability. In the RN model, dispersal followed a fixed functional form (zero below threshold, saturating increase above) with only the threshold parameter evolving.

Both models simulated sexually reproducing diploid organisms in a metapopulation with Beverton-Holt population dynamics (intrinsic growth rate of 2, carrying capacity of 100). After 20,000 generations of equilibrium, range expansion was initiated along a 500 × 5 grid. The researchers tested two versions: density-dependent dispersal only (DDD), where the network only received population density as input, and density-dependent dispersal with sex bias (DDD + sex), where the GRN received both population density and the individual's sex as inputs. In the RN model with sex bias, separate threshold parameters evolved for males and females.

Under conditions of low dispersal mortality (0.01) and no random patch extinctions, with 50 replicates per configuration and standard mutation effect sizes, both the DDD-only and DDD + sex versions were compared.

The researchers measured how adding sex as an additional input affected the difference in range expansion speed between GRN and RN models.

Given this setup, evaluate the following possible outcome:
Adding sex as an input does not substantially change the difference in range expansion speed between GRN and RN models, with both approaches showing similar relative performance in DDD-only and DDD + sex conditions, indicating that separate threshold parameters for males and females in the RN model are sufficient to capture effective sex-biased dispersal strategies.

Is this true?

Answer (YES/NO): NO